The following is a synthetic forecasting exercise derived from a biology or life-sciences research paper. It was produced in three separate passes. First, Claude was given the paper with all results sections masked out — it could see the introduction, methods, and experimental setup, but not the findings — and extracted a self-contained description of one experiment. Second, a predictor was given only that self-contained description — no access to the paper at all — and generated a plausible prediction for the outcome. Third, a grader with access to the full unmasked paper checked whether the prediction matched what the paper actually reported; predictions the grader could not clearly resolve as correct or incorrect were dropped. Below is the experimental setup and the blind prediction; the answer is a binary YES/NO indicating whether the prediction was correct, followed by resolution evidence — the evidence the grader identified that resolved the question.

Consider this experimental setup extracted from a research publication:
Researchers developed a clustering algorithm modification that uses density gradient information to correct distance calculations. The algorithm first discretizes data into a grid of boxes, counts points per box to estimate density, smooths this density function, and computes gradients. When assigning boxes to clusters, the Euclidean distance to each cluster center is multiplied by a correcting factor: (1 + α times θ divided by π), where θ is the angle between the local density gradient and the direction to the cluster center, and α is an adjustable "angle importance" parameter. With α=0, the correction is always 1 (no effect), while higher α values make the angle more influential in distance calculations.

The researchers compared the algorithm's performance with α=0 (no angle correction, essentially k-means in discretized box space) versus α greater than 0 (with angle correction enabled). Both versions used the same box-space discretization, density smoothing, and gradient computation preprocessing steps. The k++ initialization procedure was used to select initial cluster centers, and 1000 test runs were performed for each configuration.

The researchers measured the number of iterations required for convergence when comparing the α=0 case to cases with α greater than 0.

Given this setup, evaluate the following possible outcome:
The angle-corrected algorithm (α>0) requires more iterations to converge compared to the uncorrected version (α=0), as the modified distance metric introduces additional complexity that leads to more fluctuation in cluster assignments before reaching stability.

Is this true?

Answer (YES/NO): NO